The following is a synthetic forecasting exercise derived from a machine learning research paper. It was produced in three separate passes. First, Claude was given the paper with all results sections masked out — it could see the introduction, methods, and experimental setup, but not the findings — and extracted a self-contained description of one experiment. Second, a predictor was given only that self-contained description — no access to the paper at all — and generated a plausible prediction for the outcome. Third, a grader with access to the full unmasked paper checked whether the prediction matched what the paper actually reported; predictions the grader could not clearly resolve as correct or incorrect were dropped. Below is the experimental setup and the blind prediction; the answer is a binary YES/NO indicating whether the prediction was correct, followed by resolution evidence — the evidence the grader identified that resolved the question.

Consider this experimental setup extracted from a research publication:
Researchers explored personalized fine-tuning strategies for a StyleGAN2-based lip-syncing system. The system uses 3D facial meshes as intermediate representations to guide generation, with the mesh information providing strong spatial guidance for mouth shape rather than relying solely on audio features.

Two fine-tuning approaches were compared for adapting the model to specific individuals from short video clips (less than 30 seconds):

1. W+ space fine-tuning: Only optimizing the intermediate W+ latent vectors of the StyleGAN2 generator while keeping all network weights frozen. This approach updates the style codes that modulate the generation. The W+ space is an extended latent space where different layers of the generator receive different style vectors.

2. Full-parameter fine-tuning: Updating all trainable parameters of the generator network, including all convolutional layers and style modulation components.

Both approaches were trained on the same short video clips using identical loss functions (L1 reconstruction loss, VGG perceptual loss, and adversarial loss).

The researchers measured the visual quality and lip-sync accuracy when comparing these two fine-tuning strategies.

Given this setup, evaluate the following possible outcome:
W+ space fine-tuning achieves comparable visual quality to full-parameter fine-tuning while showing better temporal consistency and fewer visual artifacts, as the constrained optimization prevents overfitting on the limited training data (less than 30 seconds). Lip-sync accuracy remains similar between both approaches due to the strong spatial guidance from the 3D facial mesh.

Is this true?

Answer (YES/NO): NO